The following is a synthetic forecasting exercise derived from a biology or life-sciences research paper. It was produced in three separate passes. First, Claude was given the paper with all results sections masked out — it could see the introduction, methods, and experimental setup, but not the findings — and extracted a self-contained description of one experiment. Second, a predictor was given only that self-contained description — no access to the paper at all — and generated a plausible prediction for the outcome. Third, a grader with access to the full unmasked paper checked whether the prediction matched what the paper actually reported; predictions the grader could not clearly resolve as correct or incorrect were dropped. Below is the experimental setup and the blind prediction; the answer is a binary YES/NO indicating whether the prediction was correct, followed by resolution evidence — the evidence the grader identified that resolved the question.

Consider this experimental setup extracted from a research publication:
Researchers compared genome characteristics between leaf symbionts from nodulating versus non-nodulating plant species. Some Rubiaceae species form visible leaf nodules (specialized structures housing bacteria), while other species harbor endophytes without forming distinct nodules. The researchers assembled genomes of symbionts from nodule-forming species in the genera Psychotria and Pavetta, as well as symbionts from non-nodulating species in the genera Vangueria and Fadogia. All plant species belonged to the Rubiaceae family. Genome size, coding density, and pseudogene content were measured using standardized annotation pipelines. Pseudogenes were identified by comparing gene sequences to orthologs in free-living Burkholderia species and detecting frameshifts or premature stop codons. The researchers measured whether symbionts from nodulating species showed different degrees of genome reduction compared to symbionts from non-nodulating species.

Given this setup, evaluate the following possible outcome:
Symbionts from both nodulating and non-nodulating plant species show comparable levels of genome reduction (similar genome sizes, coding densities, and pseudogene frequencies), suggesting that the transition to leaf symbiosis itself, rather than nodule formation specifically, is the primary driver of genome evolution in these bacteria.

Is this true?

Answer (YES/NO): NO